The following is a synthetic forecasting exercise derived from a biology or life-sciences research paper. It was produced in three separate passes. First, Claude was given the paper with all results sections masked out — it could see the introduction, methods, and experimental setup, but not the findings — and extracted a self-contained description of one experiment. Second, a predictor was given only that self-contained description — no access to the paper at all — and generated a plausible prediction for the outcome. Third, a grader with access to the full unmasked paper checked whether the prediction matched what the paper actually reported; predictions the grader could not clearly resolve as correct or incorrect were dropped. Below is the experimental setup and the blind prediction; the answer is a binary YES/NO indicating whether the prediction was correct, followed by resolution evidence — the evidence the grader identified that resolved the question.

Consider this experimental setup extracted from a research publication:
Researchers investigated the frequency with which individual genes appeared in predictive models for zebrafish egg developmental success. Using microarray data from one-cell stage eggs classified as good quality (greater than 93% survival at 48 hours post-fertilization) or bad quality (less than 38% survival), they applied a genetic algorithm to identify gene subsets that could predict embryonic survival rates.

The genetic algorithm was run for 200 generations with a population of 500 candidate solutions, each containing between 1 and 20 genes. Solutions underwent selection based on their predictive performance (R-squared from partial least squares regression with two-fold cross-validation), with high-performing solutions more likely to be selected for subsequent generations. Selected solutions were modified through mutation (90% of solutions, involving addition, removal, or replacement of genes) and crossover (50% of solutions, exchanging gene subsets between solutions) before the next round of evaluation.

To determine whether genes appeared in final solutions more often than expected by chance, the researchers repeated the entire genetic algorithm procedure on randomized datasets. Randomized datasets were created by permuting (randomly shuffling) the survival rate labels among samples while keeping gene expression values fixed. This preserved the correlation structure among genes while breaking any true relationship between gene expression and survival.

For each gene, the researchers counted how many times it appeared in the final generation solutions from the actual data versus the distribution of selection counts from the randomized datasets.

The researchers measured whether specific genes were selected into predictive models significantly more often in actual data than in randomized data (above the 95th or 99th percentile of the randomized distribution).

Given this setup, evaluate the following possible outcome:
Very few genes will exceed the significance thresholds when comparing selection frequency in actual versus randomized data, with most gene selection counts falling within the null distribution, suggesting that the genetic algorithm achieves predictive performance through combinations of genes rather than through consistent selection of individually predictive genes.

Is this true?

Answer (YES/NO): NO